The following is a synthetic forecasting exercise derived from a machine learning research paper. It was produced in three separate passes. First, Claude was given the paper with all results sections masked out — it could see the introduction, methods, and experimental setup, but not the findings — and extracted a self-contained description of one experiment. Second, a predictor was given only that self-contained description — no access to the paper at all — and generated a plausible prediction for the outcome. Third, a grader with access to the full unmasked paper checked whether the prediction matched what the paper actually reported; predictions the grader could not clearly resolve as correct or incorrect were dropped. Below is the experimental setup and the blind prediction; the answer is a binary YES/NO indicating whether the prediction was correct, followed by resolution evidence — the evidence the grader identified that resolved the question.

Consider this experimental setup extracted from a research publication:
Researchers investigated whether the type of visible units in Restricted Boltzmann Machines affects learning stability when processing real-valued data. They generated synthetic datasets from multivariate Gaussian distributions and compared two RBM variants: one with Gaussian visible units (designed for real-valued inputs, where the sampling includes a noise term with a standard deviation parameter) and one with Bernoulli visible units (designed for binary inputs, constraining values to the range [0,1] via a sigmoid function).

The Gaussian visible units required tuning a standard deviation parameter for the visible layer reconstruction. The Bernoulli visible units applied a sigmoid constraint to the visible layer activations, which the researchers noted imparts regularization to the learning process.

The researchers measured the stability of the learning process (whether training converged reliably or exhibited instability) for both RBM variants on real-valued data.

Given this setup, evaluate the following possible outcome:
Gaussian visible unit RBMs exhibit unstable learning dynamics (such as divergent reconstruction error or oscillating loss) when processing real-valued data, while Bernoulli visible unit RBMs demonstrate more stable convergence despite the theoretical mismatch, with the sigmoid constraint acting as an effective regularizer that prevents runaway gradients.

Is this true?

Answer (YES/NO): YES